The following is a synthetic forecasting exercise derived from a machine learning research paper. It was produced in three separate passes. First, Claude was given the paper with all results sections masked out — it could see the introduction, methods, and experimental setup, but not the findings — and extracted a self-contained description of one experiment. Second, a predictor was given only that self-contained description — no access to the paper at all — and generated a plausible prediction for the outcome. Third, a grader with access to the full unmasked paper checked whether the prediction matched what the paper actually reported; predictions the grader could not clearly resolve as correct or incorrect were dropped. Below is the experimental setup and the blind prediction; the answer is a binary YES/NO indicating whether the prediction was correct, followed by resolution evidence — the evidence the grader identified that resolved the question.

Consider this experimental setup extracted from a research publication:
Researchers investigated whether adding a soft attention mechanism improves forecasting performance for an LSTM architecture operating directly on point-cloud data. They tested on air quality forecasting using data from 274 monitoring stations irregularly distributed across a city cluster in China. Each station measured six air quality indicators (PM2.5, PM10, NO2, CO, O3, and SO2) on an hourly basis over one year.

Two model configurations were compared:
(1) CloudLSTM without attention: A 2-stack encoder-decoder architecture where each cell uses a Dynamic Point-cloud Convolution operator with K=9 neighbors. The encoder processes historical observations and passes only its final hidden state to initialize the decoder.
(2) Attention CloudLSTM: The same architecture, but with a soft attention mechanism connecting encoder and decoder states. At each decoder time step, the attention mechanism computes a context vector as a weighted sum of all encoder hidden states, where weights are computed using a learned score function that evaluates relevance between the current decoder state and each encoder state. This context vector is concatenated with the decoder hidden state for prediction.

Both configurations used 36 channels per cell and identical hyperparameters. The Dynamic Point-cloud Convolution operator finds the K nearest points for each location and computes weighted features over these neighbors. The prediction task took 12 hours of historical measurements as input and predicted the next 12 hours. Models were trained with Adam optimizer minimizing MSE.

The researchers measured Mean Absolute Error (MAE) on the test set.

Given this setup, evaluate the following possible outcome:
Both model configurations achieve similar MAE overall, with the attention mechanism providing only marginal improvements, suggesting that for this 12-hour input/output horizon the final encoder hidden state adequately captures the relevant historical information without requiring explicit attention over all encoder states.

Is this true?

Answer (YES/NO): YES